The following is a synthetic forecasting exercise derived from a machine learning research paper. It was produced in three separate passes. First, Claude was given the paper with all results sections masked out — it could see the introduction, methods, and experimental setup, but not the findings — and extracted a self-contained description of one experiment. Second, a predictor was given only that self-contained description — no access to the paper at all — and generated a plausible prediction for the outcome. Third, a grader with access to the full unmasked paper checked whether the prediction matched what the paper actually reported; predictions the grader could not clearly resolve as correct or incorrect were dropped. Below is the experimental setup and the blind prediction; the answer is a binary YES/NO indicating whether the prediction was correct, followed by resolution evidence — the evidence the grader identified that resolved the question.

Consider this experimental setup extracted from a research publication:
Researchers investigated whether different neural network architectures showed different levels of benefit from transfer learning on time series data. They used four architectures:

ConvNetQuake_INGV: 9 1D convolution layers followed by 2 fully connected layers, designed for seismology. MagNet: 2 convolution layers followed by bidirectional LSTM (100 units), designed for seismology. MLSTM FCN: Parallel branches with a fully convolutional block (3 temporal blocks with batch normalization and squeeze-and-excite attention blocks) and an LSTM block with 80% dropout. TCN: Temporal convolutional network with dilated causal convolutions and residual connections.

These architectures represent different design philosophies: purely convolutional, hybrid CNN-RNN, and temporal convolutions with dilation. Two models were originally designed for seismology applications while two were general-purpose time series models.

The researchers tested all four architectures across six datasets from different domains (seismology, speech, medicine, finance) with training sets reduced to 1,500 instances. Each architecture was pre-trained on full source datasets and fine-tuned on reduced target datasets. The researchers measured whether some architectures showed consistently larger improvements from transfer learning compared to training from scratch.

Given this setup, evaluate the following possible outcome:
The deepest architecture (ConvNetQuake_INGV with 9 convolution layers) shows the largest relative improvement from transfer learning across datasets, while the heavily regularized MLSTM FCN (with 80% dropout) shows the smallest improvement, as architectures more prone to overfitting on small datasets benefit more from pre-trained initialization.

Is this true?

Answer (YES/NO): NO